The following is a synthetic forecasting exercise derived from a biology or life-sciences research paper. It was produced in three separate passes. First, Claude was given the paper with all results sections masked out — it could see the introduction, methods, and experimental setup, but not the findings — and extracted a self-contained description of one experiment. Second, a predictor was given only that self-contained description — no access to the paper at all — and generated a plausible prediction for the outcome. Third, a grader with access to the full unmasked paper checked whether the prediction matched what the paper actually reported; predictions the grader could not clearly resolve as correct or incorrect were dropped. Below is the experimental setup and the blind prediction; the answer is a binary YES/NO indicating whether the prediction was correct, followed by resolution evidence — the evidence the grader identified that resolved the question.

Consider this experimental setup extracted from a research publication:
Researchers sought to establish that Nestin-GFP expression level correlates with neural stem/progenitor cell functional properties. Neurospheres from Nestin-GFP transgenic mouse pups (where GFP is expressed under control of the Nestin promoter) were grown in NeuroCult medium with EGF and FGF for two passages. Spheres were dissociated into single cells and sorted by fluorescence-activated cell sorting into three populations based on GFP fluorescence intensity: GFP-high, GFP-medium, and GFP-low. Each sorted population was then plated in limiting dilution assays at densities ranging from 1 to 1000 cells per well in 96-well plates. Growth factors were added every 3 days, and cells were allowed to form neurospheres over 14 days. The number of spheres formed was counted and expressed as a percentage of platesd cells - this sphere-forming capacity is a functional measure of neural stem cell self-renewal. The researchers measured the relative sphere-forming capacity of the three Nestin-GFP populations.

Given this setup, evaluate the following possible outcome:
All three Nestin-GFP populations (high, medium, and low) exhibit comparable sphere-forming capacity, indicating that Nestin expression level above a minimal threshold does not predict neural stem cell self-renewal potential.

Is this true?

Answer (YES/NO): NO